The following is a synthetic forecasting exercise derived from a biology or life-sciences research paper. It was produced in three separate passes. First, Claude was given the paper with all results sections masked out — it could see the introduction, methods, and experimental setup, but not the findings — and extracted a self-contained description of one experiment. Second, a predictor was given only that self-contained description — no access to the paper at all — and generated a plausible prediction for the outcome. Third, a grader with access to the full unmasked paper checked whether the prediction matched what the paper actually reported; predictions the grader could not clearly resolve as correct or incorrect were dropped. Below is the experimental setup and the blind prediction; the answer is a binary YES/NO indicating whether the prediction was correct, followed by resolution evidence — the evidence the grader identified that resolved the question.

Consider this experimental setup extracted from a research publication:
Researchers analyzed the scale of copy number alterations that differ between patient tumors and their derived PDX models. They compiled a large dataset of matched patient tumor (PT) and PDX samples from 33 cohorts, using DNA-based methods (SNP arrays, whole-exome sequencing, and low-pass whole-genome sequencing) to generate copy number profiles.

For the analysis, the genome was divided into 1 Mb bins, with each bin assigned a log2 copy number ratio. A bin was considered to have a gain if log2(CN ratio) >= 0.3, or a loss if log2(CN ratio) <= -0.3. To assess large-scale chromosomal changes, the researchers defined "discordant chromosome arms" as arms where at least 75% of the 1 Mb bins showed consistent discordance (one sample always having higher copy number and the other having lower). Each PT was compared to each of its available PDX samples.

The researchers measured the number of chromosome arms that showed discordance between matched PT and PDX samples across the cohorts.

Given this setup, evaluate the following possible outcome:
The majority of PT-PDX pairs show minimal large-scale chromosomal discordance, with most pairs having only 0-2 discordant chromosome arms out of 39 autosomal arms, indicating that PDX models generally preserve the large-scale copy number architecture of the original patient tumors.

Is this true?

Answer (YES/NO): YES